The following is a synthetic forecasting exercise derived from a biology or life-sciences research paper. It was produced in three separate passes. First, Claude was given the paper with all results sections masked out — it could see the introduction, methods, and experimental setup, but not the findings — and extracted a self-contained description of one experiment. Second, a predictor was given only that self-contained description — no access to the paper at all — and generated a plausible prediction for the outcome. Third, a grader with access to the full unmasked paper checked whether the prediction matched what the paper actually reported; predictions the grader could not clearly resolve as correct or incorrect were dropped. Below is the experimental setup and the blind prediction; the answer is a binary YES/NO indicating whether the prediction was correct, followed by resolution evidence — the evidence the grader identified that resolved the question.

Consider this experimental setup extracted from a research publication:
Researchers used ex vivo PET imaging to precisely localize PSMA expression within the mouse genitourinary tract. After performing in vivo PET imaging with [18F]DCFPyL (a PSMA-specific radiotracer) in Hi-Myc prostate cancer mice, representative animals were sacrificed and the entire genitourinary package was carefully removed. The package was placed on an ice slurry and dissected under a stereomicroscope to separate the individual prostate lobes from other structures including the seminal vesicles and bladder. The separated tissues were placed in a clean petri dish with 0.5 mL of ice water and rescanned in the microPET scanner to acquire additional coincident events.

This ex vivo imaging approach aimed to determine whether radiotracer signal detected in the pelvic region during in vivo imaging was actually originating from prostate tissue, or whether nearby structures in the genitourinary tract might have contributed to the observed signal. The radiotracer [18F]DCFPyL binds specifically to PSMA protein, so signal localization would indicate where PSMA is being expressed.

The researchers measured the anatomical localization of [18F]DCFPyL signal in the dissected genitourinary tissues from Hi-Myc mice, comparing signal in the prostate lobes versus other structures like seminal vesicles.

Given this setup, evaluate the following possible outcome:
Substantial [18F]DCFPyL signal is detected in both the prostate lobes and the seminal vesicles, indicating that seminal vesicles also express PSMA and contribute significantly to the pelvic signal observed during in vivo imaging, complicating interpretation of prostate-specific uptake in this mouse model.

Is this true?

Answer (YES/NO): NO